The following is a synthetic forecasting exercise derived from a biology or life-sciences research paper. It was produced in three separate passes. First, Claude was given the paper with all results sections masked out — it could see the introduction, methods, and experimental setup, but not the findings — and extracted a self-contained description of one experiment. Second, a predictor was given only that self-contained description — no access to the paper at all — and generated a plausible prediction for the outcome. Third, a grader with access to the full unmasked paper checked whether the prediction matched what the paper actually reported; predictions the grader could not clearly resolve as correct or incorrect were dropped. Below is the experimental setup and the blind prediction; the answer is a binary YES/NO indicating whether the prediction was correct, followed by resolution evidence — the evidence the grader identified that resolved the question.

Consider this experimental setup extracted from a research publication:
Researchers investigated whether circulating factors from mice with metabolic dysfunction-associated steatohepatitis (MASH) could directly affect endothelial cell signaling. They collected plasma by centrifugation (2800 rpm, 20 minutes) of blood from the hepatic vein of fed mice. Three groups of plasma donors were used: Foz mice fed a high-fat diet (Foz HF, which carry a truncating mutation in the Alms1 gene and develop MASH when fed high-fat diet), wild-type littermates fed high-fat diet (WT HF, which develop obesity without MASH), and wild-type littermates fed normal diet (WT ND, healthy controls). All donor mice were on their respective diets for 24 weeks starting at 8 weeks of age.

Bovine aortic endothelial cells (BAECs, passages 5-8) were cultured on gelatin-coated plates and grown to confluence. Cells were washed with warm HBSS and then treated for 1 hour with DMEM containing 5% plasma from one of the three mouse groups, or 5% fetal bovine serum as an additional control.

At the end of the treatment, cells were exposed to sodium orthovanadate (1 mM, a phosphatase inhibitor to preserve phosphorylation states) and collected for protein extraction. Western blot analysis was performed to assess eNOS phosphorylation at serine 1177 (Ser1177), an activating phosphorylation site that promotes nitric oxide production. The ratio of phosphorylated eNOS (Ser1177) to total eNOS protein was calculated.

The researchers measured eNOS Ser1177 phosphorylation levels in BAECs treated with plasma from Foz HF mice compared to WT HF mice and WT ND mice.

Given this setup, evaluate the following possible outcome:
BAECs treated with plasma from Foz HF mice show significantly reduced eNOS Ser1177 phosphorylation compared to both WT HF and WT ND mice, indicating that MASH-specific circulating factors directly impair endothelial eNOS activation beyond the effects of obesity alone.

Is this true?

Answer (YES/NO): NO